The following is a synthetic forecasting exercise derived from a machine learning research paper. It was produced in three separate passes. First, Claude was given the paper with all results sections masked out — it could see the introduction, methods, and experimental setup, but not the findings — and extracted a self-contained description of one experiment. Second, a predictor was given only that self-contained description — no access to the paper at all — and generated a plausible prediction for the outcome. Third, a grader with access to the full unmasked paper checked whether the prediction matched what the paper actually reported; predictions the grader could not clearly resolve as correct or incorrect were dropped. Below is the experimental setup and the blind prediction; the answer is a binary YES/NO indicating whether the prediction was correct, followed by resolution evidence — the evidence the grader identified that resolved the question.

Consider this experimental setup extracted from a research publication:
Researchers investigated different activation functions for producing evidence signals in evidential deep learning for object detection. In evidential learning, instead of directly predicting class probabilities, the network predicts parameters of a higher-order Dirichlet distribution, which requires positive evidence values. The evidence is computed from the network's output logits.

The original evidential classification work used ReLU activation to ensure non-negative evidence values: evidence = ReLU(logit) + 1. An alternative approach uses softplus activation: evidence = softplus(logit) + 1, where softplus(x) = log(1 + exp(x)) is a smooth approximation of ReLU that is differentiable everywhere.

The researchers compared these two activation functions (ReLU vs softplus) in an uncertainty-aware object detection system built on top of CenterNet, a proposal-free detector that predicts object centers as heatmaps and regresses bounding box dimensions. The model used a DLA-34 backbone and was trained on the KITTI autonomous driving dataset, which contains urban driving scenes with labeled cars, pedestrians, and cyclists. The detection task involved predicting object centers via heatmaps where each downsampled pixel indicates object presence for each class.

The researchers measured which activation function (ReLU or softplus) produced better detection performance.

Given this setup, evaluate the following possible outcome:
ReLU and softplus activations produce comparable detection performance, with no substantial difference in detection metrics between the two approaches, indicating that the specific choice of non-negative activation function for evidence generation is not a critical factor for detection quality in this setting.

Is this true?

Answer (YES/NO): NO